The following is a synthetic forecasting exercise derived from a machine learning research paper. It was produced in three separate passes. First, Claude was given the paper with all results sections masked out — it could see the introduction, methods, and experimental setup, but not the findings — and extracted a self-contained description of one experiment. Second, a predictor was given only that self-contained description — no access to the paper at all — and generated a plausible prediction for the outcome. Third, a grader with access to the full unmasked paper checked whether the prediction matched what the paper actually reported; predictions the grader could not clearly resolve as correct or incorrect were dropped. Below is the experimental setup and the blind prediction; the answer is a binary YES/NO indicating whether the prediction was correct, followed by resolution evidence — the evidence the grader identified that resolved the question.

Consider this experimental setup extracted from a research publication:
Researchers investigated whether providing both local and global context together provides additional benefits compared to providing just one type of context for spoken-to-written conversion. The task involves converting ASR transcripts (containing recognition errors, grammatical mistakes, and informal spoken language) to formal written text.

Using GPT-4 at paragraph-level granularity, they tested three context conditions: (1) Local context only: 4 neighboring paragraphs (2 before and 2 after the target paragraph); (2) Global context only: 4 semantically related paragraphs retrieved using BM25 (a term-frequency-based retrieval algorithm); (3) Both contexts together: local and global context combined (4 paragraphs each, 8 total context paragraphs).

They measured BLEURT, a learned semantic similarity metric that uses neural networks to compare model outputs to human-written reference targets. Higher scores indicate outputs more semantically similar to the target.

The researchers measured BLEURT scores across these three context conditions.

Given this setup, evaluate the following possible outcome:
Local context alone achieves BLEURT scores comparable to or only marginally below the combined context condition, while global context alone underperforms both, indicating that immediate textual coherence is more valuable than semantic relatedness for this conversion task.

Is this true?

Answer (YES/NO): YES